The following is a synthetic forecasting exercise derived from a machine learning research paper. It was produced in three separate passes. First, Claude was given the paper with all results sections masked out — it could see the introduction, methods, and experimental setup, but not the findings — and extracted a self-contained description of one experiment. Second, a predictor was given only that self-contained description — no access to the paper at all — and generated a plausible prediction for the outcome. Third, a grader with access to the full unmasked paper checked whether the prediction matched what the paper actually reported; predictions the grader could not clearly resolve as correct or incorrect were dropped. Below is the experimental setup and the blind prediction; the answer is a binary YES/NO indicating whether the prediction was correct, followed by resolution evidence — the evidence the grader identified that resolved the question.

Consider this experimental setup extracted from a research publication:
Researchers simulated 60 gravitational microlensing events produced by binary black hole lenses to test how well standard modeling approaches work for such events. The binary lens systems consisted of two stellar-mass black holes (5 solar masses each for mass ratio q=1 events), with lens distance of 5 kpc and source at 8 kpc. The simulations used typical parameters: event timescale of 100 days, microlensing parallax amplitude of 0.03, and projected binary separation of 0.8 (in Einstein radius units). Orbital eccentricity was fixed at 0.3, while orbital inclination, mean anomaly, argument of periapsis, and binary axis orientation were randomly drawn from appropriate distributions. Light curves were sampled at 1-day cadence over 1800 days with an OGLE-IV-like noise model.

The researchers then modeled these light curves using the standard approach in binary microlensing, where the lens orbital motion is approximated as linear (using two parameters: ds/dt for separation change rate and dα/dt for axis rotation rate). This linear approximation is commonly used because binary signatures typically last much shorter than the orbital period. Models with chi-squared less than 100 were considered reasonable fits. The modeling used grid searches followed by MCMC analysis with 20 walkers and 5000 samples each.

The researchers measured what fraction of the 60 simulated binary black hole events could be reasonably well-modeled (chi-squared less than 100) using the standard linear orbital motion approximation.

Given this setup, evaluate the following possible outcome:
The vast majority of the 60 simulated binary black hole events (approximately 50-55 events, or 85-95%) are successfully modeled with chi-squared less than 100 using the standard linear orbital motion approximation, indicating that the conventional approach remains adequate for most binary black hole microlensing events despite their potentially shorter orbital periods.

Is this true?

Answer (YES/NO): YES